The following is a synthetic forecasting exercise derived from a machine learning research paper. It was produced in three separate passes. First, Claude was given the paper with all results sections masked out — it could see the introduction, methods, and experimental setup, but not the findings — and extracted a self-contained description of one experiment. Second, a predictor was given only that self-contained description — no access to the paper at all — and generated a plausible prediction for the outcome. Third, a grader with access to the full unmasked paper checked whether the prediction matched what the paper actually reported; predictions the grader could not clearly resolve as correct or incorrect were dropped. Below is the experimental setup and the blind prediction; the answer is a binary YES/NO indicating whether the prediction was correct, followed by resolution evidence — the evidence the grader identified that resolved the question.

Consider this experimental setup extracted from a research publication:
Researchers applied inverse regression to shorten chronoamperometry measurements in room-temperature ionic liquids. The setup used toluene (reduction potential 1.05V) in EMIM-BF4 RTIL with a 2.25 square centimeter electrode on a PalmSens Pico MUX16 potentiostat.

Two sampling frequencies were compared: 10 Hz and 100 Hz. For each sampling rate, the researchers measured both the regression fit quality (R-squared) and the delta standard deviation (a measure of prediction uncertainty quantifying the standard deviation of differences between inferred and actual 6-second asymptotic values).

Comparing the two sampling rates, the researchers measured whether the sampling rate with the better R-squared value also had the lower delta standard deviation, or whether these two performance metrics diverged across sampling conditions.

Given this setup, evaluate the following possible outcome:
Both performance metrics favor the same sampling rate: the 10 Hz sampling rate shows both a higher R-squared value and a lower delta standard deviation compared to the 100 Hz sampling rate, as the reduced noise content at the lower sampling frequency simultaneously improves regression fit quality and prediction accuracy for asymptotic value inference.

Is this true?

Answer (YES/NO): NO